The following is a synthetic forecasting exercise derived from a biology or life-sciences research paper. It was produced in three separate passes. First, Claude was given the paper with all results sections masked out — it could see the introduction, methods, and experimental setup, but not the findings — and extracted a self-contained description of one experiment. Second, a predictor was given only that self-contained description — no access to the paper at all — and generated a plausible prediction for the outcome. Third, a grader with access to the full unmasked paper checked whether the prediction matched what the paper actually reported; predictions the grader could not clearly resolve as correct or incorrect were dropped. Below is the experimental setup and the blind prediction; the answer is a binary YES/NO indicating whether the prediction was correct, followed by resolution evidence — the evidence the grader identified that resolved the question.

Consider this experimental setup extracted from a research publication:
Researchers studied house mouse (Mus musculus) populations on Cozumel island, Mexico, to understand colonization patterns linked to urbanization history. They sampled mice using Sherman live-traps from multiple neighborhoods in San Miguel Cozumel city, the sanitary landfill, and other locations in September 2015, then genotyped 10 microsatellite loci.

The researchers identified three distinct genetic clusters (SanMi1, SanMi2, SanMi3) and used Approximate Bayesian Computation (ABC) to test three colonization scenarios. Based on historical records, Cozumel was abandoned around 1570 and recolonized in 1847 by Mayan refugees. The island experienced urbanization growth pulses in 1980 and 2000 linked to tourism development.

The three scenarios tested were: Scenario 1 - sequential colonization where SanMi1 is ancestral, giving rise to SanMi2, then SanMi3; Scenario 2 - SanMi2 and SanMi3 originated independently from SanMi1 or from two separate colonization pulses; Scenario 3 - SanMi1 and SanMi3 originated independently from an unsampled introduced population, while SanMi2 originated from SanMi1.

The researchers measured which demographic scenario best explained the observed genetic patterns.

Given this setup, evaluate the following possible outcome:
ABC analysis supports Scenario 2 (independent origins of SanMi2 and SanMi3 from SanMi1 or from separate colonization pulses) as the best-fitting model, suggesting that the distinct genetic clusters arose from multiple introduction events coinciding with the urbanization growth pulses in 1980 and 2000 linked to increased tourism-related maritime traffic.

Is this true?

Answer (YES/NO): NO